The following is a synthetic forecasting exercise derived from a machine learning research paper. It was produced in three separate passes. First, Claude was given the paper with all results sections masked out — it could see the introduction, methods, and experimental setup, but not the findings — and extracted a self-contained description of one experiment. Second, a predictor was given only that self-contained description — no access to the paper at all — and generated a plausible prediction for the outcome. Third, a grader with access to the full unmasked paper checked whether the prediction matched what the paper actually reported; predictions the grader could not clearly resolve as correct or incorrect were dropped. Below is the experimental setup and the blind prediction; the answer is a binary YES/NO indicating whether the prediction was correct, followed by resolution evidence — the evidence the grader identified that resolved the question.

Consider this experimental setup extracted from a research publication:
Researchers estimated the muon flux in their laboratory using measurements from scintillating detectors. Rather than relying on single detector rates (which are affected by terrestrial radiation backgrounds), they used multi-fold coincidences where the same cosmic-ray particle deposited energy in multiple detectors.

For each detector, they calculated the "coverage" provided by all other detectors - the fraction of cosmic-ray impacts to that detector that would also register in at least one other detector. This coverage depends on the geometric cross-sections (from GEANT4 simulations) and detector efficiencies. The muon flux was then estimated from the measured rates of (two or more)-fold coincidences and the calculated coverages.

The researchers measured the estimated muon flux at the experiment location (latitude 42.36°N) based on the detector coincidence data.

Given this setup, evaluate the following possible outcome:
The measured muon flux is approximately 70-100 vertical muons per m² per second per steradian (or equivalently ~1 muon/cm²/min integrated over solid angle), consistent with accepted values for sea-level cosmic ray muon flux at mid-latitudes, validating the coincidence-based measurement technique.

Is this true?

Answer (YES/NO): NO